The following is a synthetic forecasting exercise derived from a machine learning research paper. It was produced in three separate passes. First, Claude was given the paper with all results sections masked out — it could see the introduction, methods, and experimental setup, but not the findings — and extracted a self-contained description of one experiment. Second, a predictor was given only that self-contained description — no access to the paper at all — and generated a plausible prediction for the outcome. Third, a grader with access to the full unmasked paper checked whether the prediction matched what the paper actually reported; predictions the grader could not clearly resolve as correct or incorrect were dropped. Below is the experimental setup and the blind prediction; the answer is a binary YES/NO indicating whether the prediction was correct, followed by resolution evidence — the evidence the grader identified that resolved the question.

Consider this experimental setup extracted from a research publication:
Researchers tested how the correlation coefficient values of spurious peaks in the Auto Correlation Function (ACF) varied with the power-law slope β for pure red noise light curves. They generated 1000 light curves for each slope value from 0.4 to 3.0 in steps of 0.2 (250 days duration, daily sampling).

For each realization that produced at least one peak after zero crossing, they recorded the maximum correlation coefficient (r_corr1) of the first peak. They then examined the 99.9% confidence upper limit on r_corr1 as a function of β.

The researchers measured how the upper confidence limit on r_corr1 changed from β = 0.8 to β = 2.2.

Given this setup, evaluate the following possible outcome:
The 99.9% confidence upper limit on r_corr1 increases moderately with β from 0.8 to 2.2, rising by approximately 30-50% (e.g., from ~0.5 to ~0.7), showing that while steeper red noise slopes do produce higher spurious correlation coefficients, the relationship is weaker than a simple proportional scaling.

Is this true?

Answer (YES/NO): NO